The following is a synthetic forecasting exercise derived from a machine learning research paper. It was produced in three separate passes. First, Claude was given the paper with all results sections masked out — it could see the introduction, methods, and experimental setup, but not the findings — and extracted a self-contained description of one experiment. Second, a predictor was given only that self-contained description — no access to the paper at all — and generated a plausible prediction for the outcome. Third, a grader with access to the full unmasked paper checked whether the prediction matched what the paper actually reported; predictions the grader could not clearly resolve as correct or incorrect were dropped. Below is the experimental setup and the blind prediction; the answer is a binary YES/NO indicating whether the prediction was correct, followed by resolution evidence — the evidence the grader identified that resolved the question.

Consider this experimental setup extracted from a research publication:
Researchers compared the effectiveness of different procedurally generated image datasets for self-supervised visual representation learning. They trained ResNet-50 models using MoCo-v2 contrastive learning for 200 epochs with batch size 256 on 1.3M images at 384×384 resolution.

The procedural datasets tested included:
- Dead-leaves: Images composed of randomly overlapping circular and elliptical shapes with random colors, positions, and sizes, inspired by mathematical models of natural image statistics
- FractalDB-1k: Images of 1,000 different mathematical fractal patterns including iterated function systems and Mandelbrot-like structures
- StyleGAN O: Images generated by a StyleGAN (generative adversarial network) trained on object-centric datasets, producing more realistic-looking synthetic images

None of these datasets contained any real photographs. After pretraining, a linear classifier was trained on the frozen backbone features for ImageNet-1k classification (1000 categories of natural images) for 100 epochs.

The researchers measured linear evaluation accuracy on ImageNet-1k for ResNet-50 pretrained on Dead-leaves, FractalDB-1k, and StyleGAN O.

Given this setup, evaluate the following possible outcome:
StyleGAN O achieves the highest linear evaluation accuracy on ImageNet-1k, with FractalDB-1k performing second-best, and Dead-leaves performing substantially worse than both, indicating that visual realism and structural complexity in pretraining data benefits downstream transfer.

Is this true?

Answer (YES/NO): NO